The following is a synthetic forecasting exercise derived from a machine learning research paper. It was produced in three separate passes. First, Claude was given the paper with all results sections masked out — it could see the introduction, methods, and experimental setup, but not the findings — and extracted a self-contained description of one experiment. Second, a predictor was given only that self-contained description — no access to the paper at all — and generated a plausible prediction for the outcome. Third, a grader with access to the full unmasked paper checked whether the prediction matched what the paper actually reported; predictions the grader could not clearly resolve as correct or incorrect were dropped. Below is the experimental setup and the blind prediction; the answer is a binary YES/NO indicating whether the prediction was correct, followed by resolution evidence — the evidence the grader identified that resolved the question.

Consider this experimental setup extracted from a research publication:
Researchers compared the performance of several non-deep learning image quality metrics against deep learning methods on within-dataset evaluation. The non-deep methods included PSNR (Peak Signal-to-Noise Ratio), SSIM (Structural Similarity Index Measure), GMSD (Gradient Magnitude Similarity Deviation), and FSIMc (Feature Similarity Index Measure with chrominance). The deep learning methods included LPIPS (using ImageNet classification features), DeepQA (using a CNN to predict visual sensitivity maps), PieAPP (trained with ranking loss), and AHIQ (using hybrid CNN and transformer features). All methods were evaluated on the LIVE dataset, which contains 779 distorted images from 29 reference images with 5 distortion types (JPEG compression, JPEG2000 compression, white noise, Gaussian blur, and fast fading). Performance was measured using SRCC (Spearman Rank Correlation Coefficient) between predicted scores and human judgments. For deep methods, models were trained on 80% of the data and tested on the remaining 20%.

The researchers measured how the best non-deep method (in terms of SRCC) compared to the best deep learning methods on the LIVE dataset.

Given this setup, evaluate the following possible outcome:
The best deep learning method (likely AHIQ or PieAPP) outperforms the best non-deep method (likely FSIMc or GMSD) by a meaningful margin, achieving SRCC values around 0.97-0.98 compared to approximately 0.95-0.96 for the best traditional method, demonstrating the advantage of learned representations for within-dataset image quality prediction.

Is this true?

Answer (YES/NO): YES